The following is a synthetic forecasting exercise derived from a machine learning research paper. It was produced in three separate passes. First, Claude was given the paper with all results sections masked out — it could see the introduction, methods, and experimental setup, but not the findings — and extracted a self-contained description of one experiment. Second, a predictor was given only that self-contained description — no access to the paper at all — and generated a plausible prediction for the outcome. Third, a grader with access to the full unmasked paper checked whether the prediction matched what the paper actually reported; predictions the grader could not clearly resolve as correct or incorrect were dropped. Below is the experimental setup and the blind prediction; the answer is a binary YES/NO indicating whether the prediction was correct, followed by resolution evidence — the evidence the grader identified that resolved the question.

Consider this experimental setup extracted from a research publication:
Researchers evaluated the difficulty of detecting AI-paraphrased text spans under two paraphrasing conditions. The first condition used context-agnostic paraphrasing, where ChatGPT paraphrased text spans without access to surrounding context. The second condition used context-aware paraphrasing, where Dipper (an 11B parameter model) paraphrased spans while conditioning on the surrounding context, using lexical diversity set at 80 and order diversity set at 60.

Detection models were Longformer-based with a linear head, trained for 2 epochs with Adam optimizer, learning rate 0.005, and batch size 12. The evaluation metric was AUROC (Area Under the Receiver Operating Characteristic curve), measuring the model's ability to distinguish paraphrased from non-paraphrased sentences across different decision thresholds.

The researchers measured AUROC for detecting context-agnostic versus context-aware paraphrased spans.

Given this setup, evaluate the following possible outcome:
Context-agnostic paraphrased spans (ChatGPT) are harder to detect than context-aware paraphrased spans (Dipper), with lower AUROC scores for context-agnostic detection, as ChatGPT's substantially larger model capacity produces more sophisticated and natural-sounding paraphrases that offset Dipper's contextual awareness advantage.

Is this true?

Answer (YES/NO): NO